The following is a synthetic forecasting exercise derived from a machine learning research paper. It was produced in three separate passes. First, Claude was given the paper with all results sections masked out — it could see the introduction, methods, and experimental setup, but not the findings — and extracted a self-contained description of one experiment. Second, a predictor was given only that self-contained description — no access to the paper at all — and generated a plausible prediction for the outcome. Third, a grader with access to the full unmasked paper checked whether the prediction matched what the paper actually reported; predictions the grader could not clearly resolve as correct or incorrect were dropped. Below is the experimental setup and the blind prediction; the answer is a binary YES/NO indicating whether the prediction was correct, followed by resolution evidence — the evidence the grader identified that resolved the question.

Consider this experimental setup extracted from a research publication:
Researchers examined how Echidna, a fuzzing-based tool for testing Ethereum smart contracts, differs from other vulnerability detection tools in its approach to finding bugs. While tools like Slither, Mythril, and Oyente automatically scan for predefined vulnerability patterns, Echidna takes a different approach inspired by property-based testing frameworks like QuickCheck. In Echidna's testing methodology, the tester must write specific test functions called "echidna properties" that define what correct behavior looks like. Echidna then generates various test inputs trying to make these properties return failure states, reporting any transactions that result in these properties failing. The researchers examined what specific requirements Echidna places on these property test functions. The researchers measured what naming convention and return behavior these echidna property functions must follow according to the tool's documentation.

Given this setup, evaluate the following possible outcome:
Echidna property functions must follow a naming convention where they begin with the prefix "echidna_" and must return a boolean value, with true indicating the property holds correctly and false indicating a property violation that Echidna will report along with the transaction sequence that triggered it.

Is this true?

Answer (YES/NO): YES